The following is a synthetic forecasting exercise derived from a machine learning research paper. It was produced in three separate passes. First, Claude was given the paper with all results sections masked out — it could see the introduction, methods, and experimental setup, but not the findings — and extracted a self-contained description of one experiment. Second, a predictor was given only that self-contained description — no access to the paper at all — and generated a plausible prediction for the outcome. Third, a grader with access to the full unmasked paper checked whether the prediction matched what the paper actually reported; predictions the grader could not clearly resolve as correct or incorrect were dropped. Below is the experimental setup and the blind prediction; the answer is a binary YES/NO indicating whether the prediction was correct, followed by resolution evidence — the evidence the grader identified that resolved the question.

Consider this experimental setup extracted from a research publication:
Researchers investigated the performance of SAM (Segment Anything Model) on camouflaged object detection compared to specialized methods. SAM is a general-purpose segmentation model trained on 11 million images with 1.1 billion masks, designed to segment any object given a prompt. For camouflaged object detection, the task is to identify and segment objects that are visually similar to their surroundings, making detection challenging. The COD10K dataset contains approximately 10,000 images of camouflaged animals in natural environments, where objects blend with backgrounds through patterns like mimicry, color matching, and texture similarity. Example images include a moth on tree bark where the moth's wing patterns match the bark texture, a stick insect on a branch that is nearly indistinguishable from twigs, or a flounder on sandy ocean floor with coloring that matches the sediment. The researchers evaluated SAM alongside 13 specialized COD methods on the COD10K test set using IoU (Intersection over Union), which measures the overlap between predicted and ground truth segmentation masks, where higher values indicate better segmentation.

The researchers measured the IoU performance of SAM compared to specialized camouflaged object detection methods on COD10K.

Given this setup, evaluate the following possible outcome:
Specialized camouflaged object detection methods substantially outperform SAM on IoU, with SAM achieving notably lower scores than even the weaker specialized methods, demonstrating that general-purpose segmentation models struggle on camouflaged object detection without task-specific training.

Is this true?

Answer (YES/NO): NO